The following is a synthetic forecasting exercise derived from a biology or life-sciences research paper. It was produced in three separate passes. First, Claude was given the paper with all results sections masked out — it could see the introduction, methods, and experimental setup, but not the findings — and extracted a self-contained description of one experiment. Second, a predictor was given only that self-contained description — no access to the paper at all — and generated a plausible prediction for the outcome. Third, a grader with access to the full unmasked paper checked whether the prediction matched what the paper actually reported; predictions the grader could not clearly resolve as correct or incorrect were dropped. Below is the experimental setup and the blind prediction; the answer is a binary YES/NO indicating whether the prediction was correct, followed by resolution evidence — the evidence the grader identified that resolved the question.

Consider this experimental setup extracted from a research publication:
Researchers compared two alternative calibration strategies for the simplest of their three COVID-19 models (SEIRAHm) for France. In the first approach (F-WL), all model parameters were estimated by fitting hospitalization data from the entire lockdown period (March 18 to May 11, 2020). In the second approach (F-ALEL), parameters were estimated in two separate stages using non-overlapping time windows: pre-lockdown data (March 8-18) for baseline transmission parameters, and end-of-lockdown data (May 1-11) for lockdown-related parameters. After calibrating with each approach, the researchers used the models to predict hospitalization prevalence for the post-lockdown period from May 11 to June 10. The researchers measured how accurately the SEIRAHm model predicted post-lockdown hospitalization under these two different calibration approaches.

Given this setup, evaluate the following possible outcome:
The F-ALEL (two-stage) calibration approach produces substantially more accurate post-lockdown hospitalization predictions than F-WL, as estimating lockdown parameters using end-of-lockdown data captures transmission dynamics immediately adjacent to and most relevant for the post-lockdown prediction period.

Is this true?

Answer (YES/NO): YES